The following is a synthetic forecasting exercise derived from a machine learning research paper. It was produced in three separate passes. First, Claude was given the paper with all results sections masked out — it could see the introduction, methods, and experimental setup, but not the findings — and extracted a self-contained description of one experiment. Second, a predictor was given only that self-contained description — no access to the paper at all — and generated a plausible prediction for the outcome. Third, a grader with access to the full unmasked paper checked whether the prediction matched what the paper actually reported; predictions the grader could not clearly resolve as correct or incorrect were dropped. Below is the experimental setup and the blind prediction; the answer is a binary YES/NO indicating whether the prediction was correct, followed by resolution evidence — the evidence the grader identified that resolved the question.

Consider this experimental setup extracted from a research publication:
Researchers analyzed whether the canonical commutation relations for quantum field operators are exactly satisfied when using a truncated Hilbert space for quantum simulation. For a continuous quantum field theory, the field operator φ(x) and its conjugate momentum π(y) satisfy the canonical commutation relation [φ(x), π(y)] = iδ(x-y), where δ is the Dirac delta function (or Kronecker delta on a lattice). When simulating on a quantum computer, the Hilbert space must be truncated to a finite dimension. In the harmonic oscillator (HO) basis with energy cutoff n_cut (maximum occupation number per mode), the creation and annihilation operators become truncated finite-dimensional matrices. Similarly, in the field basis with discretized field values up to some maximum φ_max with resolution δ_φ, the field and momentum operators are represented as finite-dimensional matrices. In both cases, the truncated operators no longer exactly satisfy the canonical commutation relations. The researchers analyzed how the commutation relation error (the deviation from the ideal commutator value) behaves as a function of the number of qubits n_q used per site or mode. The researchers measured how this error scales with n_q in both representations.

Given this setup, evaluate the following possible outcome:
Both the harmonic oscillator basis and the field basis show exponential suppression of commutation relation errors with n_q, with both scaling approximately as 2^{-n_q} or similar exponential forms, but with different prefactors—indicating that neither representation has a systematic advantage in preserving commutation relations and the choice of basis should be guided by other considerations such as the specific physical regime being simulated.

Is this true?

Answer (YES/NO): YES